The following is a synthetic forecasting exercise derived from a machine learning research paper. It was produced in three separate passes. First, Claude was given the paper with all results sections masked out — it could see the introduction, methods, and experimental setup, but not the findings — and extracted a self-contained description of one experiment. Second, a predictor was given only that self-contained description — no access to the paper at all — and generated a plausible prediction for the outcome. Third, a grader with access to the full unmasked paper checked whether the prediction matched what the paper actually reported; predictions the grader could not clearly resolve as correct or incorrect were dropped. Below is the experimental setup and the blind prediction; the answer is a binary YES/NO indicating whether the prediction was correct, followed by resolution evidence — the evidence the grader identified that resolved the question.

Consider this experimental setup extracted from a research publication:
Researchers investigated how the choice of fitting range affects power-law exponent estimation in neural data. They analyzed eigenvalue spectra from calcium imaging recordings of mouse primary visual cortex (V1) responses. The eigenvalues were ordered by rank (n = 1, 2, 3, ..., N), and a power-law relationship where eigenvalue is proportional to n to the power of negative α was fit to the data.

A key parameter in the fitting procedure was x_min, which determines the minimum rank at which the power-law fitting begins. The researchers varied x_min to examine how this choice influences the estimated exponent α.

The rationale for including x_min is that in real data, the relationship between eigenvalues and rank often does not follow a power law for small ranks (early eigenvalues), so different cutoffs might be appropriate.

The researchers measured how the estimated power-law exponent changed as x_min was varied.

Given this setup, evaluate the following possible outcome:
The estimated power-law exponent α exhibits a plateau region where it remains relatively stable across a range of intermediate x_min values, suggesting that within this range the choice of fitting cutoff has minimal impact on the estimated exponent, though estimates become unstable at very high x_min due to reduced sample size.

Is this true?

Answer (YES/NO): NO